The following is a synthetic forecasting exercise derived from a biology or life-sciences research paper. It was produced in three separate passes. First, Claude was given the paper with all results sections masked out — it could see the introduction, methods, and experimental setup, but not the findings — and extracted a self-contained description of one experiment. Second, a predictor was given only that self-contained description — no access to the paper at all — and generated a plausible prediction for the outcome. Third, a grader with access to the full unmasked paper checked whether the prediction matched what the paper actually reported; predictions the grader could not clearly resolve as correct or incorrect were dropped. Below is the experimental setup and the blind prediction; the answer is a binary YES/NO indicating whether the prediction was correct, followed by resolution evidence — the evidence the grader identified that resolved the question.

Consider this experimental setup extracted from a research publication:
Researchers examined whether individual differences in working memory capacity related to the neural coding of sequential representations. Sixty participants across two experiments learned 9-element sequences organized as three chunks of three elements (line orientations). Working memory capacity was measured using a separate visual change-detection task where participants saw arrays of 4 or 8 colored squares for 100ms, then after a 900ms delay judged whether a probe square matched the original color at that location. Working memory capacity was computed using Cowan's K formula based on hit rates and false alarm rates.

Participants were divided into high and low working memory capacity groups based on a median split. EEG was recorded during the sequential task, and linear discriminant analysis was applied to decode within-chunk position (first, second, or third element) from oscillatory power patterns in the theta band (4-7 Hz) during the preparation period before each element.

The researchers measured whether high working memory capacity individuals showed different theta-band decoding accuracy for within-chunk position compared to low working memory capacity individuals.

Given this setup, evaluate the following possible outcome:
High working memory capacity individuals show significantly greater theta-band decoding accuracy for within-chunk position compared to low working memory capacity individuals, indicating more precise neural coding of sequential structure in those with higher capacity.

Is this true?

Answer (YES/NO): NO